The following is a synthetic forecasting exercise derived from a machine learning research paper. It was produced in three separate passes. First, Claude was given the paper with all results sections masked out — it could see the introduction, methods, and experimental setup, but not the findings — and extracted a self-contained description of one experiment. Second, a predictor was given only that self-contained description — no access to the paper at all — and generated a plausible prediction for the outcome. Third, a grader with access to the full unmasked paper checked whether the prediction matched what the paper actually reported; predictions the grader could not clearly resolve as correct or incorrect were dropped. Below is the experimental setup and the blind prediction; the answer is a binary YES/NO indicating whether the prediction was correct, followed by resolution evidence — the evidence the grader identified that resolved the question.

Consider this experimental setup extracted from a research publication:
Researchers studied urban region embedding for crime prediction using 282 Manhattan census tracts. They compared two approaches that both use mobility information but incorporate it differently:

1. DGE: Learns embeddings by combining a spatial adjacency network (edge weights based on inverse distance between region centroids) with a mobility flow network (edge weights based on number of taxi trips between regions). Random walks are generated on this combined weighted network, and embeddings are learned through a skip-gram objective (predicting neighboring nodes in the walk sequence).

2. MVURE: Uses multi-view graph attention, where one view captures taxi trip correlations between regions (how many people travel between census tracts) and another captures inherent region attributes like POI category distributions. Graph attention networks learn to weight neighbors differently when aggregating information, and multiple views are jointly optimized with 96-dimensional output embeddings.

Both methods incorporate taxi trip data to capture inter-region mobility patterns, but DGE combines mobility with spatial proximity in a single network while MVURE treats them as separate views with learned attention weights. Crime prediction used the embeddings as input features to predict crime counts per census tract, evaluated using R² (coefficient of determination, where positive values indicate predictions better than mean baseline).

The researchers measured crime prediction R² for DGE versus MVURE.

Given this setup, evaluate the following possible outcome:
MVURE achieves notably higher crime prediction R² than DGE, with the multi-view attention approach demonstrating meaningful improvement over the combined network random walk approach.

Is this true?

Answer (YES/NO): YES